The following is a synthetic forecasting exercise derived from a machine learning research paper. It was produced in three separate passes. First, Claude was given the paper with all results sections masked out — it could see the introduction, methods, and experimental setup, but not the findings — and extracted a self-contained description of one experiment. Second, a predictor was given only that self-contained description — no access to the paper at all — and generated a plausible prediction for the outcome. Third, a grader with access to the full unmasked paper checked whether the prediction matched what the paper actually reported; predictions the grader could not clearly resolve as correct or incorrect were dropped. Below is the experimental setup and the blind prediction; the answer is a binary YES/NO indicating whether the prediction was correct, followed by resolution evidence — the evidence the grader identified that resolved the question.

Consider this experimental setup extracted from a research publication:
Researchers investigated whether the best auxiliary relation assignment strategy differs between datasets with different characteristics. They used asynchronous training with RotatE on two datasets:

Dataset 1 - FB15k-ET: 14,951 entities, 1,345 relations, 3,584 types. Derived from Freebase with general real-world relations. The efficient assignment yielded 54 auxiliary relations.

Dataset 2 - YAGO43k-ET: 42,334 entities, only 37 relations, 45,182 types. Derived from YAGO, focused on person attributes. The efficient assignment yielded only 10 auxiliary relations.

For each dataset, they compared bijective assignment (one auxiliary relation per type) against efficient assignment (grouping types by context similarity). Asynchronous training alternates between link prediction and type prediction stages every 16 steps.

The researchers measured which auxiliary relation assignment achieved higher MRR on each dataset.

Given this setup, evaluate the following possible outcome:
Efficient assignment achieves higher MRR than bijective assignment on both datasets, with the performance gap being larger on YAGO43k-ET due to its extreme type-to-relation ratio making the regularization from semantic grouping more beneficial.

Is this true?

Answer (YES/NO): NO